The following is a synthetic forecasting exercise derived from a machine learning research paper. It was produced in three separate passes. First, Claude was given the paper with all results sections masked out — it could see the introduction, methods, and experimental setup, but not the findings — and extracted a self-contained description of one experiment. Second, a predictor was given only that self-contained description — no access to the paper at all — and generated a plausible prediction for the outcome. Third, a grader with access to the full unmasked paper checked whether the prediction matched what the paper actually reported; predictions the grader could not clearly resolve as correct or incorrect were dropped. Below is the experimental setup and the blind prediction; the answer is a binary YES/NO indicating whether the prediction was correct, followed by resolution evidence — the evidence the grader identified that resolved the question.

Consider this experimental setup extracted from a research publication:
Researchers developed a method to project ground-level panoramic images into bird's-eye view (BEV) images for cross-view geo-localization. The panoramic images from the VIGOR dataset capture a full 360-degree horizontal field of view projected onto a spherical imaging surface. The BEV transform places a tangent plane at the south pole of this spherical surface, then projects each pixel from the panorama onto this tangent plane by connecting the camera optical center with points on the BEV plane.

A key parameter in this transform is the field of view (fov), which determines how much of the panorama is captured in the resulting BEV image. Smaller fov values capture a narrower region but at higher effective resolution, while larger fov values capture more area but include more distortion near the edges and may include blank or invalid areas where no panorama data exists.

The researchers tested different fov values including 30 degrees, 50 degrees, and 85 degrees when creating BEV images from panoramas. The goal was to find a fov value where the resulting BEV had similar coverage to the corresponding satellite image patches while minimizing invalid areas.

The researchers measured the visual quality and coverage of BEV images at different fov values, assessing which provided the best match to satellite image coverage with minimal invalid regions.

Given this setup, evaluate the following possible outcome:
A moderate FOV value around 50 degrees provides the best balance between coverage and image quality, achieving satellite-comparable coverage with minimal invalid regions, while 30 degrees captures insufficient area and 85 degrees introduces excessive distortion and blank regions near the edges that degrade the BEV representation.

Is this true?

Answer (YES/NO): NO